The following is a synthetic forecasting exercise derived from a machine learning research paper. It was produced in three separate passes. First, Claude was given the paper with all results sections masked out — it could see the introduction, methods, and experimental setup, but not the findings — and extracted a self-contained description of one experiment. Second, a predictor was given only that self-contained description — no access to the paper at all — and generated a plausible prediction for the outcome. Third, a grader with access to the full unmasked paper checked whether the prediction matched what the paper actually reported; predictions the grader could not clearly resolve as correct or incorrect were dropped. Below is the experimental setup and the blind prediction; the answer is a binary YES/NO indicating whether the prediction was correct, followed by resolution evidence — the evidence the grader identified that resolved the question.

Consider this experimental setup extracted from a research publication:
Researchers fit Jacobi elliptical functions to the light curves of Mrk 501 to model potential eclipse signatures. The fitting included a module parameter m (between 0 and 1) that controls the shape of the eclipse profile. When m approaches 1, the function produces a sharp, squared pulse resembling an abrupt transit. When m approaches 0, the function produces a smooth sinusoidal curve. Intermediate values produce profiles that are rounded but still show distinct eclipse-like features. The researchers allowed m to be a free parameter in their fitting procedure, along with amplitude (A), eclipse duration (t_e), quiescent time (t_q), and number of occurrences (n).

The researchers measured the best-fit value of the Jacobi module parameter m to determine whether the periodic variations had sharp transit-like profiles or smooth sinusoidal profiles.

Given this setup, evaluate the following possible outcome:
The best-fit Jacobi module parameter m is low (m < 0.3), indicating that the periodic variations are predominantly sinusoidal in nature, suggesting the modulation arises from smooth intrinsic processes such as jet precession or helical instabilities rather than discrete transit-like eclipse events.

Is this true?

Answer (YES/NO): NO